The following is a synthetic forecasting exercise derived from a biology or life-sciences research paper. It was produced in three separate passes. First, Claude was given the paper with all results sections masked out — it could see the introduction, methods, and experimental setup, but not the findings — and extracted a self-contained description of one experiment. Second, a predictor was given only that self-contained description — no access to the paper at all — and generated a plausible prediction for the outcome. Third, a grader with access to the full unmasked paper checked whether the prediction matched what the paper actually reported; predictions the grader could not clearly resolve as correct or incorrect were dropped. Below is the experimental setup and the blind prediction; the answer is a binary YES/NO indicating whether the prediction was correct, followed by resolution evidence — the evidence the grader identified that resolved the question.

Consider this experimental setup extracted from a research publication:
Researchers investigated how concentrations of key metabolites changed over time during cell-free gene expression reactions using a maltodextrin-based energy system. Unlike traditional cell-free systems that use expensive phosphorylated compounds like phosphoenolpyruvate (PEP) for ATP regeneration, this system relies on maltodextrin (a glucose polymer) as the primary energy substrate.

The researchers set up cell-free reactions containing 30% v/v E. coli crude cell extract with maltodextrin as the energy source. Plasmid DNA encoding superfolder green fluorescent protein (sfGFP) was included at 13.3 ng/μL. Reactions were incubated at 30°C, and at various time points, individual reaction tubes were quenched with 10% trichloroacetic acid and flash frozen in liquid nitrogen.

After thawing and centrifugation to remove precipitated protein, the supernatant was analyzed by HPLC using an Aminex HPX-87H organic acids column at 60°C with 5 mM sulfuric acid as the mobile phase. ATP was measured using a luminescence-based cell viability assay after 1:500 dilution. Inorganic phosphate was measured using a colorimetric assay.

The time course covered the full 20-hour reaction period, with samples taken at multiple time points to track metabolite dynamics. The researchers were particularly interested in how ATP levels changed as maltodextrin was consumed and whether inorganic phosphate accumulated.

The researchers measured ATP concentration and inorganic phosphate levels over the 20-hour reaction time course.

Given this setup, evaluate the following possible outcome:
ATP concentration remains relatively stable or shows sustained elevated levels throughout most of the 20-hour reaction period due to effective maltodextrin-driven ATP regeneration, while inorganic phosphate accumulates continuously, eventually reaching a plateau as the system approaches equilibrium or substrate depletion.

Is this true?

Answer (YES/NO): NO